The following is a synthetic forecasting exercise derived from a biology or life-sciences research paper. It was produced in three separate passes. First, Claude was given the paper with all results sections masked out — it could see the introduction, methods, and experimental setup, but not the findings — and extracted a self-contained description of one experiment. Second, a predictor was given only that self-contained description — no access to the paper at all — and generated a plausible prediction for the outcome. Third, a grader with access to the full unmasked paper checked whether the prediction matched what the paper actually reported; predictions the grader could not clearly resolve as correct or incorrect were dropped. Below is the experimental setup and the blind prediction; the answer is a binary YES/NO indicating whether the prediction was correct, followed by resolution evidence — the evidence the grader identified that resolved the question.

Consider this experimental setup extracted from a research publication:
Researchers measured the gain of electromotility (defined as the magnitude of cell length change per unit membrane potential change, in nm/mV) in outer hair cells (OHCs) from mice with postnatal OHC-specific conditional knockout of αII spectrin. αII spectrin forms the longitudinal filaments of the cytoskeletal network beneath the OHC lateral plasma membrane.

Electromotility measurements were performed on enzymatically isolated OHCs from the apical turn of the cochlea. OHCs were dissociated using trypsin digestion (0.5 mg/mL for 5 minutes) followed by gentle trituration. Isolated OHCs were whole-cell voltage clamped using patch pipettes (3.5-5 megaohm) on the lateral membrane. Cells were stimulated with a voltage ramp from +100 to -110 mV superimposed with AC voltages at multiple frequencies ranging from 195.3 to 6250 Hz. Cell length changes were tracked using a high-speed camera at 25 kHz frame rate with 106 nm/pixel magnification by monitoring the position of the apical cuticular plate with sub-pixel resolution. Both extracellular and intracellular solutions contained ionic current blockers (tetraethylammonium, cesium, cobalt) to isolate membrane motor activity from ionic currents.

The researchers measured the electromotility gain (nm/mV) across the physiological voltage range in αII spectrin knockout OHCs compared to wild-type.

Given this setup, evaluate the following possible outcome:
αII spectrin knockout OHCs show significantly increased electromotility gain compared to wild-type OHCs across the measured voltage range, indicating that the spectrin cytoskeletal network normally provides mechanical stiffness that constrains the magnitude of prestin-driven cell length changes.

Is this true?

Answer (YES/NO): NO